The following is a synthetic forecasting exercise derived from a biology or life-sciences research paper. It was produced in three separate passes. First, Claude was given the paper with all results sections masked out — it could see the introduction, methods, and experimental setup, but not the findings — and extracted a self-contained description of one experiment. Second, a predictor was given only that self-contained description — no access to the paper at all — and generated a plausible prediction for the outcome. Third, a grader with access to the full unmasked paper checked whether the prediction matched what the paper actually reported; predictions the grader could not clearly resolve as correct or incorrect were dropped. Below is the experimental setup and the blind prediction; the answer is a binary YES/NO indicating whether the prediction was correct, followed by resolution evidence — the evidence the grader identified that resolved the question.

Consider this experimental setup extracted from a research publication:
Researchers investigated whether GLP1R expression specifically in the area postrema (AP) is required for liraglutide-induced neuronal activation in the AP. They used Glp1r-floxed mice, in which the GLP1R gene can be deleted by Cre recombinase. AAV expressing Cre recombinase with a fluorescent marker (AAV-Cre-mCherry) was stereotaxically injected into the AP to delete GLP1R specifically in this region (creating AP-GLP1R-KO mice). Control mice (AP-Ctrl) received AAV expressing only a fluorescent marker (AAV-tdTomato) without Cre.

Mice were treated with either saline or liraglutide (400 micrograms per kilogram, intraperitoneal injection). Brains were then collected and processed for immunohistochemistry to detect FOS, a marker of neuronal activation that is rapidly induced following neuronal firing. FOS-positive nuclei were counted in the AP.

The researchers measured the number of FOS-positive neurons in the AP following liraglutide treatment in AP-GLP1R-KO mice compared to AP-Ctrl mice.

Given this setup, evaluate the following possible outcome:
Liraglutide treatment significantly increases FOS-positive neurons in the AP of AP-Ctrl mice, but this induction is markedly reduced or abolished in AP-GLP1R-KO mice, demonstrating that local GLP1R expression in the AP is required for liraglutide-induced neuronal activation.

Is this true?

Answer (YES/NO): NO